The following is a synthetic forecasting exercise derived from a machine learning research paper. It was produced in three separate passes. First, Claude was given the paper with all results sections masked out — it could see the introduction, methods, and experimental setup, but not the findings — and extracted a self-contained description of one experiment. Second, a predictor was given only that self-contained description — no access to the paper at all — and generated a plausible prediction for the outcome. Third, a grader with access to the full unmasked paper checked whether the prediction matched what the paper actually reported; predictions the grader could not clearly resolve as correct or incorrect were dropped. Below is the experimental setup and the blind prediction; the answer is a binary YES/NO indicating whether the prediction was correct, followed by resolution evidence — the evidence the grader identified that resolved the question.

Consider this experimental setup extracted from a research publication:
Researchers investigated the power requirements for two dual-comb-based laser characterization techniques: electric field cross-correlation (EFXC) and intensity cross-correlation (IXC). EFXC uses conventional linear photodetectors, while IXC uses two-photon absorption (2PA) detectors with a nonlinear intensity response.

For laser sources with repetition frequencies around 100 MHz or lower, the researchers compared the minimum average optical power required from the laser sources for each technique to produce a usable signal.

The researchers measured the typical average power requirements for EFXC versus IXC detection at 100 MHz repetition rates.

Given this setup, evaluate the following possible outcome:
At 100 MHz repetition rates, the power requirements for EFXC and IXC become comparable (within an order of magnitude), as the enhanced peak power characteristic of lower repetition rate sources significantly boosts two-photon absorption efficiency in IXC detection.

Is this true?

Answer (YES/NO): NO